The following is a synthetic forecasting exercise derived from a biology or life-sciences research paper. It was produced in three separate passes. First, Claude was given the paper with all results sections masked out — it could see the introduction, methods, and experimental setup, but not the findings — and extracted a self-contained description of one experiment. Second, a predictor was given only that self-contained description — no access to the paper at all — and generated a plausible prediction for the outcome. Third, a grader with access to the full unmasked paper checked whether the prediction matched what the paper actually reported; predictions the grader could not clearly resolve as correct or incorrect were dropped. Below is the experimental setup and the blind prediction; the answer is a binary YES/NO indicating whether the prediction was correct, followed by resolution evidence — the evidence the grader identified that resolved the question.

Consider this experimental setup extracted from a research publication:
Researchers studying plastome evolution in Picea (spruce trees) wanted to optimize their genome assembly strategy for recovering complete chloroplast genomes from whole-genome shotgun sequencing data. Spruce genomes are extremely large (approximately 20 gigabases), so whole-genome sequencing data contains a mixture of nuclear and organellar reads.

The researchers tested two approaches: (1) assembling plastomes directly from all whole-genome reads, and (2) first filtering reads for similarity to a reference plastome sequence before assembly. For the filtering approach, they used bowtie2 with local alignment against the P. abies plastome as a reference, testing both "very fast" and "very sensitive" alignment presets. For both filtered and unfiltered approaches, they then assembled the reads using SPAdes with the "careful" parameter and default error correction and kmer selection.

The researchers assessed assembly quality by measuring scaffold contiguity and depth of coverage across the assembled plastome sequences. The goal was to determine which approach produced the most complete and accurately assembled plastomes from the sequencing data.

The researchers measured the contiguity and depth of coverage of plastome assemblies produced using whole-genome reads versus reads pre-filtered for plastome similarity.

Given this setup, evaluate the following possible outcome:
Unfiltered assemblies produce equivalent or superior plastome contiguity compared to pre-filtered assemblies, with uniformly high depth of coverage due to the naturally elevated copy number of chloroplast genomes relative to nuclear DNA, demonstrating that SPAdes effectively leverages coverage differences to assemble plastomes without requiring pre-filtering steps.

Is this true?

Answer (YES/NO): NO